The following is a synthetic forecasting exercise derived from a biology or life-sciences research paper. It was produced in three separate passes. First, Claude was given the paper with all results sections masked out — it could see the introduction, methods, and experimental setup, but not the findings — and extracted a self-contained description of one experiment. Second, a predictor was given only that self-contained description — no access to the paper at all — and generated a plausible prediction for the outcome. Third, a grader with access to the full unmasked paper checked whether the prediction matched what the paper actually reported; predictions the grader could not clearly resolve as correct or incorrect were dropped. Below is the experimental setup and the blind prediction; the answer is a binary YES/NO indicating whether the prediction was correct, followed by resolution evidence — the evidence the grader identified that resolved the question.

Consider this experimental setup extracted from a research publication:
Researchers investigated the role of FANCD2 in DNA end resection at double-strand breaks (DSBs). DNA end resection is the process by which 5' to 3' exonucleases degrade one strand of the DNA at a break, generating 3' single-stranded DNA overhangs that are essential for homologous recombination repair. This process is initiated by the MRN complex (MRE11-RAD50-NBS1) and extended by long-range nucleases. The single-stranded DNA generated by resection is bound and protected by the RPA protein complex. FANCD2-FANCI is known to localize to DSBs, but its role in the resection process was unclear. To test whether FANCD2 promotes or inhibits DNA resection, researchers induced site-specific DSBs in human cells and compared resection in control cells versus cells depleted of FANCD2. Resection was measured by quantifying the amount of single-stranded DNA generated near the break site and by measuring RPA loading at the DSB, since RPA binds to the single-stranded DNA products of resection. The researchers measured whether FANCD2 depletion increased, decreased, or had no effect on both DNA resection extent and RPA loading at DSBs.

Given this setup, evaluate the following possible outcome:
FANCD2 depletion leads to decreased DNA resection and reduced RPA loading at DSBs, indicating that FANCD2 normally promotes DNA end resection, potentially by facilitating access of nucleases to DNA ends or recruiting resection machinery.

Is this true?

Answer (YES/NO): YES